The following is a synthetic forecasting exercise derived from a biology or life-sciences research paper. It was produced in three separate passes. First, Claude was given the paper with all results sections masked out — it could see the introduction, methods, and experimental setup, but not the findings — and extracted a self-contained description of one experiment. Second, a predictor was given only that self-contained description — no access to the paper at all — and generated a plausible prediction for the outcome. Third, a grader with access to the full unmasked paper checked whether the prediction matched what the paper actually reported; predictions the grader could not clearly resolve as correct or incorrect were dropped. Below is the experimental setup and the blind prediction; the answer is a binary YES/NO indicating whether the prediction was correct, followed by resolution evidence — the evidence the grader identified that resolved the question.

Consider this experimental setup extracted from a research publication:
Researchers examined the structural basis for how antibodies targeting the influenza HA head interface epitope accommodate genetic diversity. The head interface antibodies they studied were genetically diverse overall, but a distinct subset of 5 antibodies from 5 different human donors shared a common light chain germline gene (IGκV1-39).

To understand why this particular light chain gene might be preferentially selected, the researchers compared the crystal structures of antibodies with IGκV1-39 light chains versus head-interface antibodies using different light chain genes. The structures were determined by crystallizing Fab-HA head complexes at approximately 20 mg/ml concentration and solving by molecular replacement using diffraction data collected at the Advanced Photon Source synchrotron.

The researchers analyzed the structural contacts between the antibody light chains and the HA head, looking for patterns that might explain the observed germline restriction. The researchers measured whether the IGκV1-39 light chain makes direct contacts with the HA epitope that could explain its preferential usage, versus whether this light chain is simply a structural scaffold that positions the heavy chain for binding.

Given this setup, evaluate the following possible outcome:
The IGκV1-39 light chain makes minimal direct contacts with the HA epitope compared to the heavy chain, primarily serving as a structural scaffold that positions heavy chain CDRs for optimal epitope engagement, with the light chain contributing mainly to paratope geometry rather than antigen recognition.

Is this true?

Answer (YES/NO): NO